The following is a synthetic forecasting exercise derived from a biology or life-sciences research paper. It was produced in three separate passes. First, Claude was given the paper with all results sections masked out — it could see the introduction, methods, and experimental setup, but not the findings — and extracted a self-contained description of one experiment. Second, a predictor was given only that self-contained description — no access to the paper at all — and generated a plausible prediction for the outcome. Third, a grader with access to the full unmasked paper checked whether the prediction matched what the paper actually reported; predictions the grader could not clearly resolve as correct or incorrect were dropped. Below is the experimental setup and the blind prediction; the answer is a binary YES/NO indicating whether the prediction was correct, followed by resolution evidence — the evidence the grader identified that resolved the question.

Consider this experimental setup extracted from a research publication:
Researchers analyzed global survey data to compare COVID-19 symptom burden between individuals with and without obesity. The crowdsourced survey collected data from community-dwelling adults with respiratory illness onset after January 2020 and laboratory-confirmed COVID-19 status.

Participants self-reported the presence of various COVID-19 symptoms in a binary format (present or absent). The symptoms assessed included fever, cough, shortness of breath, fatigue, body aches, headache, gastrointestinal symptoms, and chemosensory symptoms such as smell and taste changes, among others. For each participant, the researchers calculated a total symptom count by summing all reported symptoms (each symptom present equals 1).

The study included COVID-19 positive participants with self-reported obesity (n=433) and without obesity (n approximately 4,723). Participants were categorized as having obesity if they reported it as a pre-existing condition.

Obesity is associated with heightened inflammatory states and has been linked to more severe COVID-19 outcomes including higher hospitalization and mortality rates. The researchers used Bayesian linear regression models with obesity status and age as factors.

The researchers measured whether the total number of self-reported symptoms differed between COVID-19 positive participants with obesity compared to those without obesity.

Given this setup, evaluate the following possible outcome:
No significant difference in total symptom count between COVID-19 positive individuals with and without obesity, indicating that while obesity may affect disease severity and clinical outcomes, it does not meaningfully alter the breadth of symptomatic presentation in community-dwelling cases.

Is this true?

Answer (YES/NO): NO